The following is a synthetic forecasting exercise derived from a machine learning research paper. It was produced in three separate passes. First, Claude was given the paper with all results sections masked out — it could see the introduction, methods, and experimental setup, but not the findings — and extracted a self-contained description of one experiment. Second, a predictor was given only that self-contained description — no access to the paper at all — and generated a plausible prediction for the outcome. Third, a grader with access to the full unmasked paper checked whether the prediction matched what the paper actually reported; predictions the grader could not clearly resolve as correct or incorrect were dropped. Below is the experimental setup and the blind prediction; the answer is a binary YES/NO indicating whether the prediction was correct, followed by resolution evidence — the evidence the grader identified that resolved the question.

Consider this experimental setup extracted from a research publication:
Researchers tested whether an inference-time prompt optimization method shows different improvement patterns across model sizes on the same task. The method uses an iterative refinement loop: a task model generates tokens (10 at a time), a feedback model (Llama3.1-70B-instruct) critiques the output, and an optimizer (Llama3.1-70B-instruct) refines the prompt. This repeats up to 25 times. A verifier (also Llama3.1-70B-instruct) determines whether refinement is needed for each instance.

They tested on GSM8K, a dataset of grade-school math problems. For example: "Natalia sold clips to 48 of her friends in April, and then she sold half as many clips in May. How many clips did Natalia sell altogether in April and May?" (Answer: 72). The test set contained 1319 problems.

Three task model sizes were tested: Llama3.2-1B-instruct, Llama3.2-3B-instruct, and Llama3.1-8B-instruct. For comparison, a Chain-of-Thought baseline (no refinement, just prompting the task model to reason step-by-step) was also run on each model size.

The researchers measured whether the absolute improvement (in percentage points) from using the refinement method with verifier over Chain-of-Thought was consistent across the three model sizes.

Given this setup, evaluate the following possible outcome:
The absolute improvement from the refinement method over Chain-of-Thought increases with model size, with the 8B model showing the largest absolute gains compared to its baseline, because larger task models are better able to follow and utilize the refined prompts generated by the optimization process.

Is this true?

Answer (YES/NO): NO